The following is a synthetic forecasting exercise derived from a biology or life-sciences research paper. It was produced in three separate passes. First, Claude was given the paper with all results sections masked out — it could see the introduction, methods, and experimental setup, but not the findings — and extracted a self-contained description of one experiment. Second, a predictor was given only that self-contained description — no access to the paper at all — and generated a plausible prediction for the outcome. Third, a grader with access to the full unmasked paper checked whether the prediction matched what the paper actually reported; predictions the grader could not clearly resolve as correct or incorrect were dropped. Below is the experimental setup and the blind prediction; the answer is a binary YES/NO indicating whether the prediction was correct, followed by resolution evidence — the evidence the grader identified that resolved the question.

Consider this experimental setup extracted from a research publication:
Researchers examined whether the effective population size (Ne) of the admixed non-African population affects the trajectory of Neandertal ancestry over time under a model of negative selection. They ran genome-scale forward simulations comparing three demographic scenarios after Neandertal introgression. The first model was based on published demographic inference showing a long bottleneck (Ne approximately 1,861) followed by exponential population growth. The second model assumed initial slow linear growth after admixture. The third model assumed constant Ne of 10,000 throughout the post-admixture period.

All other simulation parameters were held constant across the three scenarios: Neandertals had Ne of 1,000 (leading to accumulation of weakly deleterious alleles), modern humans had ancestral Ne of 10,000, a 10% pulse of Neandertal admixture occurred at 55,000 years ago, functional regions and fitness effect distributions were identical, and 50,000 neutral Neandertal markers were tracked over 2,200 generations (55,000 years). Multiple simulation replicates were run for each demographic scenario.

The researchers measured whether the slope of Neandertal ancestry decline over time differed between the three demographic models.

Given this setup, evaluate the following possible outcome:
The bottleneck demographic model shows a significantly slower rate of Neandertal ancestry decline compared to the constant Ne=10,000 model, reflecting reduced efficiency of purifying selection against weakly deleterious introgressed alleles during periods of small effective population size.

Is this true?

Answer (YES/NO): NO